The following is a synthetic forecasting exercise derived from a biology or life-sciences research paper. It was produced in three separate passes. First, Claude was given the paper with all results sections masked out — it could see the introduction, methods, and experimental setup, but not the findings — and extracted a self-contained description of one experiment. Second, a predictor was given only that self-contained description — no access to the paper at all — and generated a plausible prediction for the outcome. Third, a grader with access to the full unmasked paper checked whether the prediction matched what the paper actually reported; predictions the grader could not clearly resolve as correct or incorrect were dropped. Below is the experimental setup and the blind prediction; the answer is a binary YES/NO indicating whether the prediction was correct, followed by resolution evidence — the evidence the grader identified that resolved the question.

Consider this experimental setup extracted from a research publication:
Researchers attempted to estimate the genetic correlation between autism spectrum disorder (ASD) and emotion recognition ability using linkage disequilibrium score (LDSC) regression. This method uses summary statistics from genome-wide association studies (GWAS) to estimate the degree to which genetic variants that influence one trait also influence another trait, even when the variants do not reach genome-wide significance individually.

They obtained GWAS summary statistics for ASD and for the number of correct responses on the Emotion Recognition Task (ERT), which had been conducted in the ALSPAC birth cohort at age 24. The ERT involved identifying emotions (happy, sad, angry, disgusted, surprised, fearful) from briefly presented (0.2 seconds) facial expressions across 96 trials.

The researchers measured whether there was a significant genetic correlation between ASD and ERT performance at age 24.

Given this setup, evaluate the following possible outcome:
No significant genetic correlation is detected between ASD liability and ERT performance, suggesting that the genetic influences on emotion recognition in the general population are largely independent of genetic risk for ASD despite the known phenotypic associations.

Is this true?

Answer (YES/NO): YES